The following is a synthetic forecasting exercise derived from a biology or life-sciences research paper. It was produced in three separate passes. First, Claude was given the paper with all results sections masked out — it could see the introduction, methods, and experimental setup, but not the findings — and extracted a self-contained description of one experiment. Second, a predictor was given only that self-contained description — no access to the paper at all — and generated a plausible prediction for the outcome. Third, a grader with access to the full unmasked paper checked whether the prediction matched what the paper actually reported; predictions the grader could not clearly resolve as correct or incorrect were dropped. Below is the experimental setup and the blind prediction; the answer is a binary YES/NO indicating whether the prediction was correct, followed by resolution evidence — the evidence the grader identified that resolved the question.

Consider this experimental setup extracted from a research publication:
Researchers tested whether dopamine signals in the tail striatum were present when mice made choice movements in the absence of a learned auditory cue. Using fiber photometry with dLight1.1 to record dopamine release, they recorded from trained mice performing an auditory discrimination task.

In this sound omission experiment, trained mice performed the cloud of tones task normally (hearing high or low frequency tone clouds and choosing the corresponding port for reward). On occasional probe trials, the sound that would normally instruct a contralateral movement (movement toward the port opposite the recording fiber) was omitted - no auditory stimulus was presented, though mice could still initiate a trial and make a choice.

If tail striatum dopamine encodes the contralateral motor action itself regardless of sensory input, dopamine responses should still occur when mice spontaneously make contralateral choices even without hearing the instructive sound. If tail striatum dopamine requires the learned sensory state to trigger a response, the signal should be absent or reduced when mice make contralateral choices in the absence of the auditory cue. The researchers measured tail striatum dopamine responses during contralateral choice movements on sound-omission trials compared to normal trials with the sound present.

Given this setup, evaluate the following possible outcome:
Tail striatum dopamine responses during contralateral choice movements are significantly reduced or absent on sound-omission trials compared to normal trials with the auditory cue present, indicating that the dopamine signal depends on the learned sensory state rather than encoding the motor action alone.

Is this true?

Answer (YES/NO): NO